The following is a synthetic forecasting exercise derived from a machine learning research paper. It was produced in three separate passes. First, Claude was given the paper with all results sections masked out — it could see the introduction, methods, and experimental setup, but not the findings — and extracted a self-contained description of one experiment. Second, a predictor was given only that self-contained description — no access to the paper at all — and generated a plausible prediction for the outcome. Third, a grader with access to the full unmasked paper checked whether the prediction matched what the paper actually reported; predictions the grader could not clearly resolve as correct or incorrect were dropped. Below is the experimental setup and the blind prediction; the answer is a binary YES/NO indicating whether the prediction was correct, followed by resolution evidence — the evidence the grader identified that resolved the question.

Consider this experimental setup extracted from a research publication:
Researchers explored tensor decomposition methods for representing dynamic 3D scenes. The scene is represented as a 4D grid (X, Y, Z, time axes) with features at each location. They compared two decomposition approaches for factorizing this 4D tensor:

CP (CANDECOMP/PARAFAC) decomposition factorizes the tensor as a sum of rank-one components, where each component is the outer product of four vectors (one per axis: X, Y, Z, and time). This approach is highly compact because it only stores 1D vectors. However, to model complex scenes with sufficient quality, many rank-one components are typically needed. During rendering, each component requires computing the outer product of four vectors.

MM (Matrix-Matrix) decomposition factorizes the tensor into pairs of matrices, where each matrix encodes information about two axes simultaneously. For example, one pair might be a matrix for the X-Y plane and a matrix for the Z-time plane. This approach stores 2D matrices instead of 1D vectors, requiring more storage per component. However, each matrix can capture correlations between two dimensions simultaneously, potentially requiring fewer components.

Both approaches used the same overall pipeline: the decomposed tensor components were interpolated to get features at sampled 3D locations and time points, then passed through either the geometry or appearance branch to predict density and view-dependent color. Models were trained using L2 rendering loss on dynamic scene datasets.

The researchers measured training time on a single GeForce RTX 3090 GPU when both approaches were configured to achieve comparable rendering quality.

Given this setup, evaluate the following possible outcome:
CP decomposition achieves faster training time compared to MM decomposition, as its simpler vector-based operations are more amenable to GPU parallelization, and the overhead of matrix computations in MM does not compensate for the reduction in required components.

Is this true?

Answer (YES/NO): NO